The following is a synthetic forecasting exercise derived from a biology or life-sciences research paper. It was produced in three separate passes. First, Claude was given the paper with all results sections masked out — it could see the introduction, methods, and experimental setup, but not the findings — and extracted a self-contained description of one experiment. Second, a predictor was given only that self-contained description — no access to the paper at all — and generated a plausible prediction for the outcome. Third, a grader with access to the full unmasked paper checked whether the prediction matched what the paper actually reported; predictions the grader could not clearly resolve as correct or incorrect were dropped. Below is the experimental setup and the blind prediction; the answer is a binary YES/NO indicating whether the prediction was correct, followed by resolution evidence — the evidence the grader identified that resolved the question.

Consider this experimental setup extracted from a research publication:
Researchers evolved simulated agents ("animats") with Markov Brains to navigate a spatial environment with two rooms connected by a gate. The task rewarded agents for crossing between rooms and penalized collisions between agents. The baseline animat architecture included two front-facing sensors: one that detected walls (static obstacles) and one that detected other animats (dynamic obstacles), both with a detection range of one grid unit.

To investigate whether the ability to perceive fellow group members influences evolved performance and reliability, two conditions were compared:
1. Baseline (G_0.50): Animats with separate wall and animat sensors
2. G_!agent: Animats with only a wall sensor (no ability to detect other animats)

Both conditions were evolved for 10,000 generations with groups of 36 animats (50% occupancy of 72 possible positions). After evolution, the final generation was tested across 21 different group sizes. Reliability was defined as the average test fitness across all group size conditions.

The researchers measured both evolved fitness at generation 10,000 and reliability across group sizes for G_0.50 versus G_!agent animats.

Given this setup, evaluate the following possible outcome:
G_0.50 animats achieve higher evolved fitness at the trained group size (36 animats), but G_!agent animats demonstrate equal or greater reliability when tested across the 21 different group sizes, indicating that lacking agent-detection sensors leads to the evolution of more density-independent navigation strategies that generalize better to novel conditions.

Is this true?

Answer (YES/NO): NO